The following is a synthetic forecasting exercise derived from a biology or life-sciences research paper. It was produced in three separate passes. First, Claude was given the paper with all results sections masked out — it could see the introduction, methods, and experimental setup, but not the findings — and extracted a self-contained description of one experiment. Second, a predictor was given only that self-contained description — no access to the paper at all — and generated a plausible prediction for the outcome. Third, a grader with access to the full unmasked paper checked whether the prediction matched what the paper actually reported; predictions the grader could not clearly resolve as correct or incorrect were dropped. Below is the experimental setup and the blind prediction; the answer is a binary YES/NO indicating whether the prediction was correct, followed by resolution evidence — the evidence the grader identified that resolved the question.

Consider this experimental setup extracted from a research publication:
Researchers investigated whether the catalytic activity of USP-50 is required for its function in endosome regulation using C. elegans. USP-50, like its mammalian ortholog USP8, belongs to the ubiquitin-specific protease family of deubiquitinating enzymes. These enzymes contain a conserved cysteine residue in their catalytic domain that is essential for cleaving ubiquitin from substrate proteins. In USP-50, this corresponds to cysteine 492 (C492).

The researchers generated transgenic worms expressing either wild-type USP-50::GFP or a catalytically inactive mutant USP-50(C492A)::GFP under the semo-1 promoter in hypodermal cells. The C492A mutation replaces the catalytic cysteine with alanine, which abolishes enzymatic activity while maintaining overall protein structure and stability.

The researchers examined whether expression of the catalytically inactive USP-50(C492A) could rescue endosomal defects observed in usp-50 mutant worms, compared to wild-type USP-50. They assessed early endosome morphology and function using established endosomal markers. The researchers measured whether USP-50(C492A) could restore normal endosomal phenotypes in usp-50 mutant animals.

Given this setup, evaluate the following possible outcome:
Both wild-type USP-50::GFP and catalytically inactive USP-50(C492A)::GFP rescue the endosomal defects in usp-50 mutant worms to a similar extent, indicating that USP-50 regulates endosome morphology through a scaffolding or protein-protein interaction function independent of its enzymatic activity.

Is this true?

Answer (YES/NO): NO